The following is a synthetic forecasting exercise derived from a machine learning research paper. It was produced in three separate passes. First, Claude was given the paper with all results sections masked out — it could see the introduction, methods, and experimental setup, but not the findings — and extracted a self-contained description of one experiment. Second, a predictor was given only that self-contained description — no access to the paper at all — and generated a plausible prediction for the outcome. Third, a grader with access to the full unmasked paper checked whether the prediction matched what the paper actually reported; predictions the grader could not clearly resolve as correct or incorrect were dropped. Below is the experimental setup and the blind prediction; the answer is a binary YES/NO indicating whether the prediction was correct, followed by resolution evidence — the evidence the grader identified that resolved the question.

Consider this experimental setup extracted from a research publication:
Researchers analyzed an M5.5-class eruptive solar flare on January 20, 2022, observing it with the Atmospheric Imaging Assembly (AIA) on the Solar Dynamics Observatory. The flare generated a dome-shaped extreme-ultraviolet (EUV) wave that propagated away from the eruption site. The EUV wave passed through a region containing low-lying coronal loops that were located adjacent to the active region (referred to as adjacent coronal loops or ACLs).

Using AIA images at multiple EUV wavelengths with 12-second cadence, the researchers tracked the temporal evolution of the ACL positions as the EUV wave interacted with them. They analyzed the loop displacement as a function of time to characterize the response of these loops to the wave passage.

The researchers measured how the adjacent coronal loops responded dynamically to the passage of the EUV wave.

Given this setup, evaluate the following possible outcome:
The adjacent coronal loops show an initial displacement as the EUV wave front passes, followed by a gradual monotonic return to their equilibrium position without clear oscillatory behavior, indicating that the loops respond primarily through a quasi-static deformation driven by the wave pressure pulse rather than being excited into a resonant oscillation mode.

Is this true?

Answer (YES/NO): NO